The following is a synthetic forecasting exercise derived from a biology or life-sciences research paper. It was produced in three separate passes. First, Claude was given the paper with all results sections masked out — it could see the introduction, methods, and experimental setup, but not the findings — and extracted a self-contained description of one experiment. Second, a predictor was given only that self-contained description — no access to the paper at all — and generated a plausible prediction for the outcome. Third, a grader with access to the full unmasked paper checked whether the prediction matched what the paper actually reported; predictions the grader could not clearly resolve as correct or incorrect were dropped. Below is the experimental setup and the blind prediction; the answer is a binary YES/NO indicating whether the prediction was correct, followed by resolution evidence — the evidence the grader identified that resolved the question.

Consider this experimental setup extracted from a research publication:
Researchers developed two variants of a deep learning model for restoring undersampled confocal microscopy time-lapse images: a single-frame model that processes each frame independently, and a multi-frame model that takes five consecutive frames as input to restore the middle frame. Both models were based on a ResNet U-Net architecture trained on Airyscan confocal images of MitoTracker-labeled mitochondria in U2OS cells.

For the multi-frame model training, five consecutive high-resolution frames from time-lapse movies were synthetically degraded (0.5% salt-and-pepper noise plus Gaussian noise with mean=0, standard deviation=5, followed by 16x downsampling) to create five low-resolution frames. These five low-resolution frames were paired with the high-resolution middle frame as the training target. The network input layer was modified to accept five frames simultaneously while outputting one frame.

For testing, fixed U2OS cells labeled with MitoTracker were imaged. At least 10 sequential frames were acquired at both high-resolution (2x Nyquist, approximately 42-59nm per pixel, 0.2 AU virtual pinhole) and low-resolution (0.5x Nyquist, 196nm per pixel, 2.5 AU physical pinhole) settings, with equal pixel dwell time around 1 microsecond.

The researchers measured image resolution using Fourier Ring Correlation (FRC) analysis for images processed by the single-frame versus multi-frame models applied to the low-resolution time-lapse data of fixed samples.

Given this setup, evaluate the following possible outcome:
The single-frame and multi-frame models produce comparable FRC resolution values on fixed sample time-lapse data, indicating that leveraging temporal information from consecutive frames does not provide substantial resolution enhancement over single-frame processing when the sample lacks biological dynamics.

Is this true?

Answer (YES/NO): NO